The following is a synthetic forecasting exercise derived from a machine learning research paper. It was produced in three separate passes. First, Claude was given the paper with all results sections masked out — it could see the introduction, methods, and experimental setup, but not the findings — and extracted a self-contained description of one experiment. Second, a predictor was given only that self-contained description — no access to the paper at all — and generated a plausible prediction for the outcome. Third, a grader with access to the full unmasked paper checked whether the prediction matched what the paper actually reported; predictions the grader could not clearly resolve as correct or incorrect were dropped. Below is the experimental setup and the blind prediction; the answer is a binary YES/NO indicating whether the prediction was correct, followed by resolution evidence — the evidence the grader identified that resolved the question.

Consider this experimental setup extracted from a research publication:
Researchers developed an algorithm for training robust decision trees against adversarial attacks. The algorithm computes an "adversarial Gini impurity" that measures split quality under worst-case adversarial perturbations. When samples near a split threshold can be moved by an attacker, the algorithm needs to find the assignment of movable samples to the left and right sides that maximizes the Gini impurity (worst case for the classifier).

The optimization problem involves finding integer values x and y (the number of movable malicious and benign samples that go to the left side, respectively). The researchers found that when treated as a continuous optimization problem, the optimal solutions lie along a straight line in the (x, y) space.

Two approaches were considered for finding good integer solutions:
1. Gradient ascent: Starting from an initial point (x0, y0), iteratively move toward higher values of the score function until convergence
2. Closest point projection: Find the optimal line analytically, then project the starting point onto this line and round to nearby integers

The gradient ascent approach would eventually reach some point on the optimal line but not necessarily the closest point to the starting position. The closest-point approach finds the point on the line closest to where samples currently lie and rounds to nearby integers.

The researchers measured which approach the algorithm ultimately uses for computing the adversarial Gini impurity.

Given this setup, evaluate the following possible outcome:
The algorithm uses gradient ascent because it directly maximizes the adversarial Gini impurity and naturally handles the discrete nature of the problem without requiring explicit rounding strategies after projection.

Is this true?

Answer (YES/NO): NO